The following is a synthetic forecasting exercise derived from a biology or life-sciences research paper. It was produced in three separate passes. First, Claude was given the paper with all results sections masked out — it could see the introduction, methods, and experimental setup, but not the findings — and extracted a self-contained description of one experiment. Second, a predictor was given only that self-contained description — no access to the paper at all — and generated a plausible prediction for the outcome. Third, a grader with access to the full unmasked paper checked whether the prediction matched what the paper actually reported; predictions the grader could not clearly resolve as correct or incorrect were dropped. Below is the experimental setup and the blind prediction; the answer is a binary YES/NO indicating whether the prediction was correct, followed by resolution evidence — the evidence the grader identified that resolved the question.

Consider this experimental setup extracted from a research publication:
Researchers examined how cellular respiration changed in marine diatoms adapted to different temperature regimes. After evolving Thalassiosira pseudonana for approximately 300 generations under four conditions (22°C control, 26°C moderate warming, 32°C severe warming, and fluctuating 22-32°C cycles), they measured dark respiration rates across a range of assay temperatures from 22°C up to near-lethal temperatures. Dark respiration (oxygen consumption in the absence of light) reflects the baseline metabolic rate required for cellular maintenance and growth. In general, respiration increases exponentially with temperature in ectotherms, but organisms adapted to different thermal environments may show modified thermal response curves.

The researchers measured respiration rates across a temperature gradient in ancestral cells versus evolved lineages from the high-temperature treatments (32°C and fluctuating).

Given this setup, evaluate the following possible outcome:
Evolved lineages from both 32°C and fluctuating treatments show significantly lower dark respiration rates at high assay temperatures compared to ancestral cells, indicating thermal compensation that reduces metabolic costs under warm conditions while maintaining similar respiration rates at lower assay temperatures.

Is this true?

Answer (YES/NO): NO